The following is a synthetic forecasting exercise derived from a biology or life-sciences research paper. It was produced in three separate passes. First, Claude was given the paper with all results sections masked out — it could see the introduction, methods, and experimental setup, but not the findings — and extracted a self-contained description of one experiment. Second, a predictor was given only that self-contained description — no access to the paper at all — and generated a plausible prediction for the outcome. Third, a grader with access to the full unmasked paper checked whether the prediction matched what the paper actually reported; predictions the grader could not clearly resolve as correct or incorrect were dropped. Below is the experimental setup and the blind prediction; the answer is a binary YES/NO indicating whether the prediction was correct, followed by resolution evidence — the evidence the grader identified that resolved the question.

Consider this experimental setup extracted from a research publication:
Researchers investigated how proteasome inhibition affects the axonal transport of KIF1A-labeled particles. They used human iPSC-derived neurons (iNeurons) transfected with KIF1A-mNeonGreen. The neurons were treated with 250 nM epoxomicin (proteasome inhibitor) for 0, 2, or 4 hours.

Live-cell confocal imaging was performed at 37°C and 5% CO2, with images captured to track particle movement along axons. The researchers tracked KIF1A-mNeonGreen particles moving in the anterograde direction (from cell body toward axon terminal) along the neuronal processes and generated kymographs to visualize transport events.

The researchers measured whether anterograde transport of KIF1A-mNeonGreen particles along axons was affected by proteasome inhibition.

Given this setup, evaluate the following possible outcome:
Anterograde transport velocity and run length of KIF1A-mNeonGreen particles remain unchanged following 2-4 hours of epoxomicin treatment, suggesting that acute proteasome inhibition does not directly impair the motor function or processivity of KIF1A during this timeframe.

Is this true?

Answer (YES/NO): NO